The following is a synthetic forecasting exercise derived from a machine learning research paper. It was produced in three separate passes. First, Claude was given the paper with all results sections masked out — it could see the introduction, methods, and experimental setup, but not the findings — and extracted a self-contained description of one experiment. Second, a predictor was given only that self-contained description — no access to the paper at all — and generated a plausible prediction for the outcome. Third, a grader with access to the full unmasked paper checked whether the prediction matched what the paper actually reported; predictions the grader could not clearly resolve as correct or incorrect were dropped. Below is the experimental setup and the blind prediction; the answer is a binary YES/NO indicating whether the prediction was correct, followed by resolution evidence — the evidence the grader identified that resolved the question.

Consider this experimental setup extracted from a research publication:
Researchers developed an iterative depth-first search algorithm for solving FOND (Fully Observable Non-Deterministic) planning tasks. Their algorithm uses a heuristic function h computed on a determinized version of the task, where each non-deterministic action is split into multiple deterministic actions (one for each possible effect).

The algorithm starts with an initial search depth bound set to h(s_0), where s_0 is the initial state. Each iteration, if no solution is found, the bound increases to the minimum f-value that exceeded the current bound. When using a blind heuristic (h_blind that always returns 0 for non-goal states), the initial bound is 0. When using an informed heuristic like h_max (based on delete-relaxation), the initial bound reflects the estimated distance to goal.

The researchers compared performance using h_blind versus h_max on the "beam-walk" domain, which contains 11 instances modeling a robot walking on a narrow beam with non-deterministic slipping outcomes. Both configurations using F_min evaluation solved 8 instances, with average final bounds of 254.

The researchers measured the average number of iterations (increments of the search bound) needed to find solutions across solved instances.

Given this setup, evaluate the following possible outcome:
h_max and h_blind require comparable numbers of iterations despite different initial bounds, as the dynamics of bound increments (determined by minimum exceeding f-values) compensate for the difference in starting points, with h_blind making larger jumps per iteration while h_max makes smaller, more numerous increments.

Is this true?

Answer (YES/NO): NO